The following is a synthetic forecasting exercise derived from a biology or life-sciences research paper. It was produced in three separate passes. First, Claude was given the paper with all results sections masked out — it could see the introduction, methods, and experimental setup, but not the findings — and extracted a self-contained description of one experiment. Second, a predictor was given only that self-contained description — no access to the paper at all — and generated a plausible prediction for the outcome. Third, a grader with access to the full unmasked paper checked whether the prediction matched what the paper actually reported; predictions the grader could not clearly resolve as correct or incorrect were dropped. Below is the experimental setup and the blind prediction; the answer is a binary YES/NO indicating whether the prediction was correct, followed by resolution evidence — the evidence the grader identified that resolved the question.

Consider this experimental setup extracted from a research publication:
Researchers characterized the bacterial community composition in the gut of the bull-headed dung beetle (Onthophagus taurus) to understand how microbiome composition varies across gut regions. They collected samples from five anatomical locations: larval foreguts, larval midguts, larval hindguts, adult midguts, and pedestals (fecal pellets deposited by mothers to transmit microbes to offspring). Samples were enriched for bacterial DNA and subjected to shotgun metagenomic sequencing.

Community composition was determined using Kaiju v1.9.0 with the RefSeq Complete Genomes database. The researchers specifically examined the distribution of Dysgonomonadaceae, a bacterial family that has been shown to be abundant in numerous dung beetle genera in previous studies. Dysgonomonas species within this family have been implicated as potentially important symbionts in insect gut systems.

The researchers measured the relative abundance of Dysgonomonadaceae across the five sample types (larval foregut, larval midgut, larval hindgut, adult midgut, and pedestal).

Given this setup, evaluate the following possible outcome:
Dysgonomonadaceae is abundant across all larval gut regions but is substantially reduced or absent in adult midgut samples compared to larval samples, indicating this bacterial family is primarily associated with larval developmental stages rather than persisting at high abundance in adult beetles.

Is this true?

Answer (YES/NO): NO